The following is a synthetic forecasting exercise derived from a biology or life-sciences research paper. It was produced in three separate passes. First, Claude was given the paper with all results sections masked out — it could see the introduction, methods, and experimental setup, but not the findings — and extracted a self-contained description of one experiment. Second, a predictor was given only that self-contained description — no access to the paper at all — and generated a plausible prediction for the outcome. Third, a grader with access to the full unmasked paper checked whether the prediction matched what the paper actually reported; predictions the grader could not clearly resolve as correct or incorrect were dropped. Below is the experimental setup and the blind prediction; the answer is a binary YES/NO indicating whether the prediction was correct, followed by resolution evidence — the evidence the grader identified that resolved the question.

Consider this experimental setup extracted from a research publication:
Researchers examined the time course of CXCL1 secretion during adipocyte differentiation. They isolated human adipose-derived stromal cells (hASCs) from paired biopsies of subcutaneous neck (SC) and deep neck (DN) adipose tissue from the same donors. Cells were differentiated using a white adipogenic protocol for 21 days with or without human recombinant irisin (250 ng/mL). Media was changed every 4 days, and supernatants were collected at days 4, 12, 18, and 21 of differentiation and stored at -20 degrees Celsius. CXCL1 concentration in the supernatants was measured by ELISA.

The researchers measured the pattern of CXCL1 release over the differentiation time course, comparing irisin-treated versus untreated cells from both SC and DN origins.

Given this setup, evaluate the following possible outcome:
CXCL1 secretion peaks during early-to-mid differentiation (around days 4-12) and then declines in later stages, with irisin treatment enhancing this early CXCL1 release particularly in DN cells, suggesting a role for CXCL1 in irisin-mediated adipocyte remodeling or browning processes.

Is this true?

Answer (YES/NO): NO